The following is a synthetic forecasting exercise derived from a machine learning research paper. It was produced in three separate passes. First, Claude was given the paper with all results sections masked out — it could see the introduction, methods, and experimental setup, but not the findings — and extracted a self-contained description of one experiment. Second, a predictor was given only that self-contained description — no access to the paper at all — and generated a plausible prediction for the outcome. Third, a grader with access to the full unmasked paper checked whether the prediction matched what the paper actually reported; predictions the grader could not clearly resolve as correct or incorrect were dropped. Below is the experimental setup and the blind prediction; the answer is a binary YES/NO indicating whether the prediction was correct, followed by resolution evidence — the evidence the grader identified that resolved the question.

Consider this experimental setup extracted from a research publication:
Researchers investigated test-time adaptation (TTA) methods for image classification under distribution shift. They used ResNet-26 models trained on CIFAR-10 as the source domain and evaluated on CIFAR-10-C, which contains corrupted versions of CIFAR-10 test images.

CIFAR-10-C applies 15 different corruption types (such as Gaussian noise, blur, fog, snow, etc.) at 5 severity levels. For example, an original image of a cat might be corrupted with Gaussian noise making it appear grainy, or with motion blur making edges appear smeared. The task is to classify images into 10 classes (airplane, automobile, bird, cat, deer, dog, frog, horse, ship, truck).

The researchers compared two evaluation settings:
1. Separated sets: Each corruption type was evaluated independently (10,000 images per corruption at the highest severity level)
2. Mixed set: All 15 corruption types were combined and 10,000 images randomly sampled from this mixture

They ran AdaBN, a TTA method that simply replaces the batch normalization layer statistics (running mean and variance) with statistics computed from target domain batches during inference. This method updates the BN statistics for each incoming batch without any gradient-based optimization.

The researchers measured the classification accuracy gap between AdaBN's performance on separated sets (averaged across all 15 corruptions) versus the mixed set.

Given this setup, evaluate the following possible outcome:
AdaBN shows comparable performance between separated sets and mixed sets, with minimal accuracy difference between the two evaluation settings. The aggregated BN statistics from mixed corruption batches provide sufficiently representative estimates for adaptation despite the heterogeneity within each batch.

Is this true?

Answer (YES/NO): NO